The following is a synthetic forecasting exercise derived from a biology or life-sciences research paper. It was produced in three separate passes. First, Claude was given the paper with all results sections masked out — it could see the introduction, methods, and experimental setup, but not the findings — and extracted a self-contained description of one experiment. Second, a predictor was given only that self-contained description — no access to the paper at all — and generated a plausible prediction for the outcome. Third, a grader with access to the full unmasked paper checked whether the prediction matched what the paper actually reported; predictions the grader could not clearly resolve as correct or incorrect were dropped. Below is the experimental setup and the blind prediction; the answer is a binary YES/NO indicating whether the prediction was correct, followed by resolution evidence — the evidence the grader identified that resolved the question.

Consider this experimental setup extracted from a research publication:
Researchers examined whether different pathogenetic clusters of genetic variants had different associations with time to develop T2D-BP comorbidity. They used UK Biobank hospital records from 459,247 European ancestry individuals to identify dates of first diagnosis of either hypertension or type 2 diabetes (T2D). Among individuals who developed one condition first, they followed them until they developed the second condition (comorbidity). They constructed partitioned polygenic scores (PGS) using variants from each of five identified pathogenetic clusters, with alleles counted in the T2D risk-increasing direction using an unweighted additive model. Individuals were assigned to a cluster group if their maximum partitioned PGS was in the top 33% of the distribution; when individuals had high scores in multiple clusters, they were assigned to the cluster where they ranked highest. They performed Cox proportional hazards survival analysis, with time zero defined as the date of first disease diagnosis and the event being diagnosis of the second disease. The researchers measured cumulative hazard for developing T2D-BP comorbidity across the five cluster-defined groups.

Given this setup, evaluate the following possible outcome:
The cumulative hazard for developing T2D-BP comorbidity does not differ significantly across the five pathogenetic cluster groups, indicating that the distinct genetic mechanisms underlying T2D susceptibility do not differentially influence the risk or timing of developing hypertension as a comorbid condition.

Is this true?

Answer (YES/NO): NO